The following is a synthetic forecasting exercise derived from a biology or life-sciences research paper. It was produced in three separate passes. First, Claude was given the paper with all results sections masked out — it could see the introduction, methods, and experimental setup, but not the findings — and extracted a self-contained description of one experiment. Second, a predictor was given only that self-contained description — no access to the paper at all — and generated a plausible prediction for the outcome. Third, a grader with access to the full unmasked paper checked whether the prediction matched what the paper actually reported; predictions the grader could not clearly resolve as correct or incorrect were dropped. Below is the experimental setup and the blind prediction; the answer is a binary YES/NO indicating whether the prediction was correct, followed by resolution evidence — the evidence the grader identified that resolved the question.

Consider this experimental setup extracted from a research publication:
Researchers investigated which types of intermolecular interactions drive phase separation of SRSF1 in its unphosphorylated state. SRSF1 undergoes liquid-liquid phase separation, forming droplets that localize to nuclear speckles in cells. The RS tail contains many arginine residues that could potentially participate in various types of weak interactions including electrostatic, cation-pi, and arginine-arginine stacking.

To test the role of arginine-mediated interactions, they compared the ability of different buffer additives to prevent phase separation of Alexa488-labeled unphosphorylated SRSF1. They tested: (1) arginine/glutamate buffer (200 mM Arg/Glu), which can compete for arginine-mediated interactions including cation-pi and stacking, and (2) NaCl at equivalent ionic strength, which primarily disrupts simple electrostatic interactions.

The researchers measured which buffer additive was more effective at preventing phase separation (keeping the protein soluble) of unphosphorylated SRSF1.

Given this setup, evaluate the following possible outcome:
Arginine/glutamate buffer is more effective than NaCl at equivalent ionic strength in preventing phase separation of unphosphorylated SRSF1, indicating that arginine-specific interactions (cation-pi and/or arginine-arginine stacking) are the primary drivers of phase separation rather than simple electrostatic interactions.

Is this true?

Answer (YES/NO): YES